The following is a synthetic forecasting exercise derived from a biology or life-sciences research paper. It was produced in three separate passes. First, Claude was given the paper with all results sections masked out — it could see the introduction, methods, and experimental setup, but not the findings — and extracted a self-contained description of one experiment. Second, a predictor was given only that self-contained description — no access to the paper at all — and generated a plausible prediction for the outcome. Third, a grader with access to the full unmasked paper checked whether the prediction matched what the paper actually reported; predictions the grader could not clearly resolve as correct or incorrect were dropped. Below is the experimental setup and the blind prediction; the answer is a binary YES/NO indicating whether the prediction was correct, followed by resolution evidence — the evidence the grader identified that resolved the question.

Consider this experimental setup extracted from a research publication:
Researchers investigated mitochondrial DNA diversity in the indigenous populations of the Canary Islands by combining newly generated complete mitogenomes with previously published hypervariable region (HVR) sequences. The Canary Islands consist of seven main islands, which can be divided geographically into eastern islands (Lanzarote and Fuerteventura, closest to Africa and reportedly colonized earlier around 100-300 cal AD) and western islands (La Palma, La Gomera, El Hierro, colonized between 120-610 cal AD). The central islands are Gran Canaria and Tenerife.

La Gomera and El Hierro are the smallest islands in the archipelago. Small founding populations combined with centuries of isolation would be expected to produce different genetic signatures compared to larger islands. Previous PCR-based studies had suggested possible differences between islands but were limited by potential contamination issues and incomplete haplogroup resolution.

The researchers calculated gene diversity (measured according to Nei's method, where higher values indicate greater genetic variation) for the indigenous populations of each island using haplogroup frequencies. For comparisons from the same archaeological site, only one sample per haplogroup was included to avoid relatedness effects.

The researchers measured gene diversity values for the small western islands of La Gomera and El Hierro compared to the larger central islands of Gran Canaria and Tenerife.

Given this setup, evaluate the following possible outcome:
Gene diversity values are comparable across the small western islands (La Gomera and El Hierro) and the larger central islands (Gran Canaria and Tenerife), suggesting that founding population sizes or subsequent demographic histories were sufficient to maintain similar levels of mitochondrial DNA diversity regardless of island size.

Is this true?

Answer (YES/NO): NO